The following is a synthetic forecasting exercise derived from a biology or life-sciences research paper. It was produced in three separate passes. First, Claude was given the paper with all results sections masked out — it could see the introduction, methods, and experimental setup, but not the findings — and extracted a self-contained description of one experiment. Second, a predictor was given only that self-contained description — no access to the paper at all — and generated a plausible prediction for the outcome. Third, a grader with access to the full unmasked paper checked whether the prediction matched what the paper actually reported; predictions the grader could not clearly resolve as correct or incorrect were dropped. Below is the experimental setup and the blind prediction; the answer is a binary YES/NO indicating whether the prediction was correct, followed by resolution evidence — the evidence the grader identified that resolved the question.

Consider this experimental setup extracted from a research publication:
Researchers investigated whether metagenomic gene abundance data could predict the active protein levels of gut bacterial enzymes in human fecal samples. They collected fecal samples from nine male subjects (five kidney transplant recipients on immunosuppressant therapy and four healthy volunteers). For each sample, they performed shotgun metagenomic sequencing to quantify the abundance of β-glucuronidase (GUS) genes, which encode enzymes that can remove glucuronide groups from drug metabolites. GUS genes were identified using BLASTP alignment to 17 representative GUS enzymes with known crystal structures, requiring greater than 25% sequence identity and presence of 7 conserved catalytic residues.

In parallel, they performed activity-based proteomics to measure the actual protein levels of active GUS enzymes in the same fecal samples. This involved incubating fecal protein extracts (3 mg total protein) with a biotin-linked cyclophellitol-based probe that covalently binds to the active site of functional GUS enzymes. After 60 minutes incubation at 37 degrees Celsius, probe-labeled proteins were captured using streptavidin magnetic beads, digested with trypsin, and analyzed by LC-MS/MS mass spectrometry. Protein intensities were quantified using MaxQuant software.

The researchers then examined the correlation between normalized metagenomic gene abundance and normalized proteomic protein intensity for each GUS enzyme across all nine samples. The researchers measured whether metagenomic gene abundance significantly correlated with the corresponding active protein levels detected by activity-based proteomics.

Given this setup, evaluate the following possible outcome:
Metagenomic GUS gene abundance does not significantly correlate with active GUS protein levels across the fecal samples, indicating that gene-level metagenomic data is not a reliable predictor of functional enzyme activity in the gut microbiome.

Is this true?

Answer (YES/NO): YES